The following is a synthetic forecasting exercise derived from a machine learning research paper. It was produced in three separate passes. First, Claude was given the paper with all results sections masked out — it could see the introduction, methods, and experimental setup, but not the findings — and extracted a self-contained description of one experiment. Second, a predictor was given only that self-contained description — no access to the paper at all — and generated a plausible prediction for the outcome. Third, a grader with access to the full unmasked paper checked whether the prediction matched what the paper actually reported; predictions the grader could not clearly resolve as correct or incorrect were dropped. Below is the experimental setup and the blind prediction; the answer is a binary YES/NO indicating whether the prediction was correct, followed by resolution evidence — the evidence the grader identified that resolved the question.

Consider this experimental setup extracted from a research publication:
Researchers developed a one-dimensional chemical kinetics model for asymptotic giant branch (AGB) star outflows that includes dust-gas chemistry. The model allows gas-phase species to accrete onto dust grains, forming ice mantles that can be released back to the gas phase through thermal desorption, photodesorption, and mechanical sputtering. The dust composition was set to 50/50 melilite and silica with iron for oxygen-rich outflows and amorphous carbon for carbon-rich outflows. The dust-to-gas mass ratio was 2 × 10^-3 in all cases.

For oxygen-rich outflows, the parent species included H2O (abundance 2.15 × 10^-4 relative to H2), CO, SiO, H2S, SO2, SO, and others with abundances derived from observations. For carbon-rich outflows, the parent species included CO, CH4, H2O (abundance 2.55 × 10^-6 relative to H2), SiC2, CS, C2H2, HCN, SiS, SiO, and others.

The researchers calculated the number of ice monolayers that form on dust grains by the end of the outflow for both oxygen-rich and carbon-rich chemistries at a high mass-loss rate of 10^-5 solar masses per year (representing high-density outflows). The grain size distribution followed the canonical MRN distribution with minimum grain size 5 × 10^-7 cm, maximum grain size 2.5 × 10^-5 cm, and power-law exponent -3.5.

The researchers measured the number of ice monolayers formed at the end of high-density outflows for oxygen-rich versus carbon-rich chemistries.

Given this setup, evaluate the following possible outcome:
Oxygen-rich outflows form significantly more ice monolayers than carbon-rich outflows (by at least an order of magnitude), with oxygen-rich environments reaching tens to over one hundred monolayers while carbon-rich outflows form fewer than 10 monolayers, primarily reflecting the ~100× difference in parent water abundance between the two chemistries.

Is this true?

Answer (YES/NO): YES